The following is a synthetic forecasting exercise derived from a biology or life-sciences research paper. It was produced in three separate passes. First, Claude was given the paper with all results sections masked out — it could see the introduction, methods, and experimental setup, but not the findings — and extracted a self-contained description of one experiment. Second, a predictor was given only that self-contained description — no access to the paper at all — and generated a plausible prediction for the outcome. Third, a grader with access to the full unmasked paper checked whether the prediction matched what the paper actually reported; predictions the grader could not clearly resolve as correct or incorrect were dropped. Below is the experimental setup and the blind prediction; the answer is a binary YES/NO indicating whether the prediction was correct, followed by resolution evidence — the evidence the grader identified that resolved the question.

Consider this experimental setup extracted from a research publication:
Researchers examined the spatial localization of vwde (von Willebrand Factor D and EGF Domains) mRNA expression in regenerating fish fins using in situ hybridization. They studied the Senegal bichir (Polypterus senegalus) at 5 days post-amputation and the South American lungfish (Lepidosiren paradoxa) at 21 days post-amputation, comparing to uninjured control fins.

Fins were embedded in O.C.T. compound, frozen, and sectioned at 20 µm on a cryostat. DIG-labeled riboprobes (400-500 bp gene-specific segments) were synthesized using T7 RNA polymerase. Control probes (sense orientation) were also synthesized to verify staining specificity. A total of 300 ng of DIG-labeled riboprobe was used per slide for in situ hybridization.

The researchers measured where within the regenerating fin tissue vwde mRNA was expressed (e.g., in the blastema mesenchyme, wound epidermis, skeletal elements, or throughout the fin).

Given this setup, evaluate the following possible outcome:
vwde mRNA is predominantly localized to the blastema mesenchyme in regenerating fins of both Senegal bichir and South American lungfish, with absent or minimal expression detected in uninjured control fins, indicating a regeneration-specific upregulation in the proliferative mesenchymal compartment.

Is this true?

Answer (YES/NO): NO